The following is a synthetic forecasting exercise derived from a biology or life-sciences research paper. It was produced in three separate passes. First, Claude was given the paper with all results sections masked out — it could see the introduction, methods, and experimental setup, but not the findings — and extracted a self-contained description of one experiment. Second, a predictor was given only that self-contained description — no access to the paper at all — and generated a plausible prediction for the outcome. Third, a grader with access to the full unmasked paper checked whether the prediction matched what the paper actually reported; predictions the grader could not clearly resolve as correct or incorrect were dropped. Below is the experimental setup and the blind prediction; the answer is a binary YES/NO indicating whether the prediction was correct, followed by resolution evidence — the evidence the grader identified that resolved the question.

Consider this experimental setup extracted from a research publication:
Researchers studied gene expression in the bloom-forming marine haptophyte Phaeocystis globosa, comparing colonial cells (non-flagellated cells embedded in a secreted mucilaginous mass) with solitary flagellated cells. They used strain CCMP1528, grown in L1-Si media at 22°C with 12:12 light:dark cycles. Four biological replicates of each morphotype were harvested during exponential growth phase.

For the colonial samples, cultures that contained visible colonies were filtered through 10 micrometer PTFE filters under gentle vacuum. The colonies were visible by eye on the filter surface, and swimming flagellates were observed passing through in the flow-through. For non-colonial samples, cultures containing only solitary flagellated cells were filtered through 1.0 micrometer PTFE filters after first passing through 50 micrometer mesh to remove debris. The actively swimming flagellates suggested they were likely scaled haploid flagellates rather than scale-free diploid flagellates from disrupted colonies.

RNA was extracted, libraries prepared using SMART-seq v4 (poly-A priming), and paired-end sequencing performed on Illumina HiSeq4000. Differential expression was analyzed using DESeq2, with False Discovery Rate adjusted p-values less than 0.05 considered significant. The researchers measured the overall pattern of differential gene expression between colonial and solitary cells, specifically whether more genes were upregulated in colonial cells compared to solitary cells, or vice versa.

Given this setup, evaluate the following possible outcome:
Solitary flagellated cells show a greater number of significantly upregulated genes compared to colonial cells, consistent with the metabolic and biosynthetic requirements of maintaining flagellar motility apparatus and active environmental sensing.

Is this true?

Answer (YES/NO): YES